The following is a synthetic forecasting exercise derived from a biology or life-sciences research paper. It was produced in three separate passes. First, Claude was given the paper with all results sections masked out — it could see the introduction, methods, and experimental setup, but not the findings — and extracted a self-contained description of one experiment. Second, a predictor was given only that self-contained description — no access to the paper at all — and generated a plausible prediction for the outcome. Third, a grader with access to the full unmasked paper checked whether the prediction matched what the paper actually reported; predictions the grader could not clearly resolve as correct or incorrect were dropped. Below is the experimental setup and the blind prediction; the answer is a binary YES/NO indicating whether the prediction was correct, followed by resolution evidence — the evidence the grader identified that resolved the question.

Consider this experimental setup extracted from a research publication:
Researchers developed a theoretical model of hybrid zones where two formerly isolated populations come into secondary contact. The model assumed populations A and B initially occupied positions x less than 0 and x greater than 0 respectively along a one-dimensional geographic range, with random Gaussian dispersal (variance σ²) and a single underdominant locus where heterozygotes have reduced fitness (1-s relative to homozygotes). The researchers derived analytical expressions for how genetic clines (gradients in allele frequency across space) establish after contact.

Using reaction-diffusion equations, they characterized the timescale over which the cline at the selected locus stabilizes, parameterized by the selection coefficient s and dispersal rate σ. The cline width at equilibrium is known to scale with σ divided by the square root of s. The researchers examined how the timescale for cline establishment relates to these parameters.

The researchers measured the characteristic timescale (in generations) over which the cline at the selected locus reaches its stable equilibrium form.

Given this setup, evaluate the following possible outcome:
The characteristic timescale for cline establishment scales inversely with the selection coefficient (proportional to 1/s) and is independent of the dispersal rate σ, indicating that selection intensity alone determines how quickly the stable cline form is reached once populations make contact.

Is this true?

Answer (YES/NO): YES